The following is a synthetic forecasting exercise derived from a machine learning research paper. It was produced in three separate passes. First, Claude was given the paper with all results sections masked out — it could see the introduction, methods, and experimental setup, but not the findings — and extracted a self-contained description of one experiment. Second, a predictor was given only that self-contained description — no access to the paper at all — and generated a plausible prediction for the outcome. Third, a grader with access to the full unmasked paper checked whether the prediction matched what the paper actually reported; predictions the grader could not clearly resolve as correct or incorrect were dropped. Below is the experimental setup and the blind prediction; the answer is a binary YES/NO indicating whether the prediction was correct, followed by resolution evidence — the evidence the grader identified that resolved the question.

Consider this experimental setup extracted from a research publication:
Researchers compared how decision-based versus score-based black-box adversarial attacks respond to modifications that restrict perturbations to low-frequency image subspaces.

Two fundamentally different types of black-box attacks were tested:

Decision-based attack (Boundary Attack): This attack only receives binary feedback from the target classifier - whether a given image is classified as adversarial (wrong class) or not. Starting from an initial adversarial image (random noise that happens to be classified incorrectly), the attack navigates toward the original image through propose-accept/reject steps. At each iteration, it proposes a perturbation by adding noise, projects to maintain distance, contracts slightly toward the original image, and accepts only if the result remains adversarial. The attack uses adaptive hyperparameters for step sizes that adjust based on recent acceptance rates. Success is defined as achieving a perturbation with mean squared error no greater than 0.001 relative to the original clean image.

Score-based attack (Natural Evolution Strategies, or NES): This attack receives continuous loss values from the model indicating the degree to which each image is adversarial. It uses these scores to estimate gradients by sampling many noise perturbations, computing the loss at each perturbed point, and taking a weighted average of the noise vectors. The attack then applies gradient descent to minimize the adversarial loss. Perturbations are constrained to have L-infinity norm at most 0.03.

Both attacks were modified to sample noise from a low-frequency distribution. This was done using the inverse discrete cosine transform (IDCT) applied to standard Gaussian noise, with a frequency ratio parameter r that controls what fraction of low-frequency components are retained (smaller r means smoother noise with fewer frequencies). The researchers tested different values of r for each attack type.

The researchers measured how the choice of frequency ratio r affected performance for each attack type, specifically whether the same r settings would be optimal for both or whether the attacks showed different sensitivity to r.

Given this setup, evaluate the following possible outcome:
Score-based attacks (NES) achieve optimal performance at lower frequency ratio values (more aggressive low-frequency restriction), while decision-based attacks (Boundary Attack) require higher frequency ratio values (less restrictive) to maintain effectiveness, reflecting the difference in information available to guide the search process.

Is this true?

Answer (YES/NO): NO